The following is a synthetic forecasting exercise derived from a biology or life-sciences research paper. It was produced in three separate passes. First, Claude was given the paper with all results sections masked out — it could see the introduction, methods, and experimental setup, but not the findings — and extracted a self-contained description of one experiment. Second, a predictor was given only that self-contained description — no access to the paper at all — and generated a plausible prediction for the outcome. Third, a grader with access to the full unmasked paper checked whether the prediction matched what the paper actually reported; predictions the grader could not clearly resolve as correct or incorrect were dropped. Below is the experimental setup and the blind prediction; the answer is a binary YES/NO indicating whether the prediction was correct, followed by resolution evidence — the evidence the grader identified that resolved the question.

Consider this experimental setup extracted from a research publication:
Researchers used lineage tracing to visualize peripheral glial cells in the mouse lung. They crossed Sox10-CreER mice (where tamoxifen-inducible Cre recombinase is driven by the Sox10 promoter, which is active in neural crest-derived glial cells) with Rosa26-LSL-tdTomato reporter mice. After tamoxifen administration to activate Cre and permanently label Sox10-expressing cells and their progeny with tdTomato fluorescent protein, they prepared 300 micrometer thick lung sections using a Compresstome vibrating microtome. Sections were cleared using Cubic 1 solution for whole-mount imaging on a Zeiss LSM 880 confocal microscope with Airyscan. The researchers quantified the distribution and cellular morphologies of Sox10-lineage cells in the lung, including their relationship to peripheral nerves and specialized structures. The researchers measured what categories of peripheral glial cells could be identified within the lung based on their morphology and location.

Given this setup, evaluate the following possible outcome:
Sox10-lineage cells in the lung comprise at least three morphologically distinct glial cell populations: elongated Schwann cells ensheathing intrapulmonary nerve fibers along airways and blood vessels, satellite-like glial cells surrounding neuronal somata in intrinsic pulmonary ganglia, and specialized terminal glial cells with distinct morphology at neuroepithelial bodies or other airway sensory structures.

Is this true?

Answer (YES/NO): YES